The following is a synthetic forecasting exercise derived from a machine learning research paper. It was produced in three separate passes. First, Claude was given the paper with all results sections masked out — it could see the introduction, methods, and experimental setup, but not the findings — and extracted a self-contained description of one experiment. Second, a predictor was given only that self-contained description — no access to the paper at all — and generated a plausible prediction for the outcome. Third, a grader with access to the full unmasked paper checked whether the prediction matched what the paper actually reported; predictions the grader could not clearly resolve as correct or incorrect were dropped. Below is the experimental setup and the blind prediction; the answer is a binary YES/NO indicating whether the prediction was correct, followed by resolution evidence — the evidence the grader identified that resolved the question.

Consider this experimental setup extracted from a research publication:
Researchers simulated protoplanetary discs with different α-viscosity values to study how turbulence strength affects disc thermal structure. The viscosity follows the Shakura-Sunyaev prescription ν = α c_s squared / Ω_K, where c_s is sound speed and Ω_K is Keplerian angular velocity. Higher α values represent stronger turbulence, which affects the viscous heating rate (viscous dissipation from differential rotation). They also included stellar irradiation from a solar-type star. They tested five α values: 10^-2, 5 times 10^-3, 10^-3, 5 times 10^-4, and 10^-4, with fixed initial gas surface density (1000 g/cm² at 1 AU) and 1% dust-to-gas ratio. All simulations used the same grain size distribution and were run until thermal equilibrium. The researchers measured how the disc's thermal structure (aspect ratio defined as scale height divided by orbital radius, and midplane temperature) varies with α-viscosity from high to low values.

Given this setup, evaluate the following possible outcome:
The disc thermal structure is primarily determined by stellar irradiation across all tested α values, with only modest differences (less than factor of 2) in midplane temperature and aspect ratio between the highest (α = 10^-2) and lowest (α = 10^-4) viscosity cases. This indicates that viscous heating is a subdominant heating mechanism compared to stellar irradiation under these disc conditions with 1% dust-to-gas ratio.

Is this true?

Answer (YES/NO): NO